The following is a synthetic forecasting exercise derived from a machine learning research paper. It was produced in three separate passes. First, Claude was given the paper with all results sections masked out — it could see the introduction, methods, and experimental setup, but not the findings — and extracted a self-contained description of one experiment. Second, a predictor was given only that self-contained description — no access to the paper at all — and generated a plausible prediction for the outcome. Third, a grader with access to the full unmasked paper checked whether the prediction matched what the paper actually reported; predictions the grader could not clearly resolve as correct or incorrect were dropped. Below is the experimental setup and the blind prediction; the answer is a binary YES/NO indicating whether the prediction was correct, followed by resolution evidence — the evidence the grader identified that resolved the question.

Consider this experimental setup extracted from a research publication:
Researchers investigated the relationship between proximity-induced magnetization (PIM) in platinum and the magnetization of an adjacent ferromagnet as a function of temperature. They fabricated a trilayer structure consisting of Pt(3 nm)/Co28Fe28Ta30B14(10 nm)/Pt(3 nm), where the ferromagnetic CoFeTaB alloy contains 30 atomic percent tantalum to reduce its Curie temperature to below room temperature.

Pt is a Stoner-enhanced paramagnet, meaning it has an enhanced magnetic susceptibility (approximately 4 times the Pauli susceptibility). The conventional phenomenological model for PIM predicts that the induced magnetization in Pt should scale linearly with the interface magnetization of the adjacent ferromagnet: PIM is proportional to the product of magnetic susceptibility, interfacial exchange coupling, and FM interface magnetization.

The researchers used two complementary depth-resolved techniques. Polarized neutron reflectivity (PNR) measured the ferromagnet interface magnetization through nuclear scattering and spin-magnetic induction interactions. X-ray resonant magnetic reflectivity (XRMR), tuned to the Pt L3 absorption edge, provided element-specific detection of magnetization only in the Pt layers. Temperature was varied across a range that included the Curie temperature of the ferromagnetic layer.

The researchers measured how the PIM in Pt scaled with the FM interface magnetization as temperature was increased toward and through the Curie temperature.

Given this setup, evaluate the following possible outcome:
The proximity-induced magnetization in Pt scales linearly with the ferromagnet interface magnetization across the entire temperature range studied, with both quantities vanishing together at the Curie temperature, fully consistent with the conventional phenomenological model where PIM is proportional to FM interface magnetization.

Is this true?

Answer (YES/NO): NO